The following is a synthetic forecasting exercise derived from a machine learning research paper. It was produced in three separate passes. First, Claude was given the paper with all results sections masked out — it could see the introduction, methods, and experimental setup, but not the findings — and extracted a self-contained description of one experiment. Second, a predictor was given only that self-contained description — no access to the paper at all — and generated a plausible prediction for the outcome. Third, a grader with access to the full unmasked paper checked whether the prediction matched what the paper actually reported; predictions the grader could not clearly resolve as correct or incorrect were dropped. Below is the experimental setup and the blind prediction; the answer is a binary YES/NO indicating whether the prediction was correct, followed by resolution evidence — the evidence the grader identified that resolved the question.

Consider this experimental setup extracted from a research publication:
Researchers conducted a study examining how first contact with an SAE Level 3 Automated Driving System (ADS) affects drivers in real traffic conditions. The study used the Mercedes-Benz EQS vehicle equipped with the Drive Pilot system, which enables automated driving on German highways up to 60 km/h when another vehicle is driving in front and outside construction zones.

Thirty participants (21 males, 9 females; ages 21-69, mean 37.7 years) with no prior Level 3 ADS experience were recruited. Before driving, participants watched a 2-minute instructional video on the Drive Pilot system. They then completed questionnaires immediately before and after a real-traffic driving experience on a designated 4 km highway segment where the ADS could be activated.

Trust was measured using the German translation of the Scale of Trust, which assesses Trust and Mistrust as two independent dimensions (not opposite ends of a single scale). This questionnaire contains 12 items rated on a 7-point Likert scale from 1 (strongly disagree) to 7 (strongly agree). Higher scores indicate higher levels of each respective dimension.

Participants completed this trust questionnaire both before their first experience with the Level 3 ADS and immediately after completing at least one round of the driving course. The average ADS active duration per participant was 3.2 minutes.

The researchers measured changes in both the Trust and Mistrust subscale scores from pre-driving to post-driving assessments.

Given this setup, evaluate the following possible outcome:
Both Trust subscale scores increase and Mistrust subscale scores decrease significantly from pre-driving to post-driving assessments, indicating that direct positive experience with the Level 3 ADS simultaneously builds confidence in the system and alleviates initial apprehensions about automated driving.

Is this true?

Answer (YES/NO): YES